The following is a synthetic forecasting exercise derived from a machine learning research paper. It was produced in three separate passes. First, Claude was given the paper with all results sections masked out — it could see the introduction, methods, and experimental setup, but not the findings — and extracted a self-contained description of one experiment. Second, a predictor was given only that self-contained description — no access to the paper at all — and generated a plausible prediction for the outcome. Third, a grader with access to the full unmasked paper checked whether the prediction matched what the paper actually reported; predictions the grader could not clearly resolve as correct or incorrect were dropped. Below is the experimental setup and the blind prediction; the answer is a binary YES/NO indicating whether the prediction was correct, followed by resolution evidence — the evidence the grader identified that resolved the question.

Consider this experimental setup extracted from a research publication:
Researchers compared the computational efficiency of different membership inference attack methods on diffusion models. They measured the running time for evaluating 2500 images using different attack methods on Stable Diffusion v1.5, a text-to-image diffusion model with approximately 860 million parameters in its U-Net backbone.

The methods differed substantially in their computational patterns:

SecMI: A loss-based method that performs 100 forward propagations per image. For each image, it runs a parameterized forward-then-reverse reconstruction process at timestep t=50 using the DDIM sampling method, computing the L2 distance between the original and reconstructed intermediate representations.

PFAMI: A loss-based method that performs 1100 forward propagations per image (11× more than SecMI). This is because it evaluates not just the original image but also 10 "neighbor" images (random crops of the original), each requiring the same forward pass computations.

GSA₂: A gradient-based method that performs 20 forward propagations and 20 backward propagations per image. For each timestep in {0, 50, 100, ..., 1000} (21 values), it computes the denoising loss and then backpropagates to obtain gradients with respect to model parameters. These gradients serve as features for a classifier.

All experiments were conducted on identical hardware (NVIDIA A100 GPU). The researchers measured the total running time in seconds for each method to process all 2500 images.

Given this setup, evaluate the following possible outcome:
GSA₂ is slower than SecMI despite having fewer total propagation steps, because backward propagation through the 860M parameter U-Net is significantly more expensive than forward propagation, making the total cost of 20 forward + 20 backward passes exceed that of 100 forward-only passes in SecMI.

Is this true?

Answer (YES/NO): YES